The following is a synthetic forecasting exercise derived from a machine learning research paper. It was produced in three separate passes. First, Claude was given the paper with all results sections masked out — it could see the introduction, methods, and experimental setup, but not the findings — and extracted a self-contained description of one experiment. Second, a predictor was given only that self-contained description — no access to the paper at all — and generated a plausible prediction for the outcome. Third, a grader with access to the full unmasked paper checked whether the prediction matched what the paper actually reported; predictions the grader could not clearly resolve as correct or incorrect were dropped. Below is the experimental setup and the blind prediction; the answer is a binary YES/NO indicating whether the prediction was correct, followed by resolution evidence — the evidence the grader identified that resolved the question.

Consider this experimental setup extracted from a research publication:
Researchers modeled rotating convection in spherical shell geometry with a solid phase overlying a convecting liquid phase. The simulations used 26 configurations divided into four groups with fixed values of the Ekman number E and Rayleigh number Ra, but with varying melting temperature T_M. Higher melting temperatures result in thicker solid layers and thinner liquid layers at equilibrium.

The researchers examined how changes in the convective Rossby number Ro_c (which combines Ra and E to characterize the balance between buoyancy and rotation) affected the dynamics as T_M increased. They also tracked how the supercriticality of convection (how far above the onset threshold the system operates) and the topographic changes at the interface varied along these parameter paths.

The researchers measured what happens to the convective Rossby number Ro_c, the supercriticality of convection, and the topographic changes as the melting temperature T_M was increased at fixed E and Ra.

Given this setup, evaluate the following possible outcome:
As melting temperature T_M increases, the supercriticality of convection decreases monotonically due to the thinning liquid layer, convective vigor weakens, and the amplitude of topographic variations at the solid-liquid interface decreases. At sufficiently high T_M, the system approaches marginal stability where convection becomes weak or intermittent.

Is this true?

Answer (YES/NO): NO